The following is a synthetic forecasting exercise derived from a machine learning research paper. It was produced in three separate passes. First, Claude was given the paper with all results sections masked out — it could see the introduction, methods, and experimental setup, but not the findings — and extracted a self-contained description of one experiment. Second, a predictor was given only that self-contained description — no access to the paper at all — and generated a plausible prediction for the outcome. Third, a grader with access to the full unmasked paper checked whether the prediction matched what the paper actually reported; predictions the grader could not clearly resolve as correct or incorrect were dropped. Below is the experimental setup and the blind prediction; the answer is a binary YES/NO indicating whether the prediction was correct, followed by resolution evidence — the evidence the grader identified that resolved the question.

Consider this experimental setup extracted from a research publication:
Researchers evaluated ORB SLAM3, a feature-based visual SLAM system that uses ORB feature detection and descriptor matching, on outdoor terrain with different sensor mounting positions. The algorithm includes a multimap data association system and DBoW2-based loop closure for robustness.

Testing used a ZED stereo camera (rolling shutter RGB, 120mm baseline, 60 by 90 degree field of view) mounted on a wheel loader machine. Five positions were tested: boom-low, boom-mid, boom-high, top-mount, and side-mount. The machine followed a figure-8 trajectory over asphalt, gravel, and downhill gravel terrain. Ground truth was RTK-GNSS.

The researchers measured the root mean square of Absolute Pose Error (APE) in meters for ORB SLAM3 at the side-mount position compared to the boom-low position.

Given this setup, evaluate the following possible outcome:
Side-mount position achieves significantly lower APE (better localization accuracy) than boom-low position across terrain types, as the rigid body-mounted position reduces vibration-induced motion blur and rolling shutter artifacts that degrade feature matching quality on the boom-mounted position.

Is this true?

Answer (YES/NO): NO